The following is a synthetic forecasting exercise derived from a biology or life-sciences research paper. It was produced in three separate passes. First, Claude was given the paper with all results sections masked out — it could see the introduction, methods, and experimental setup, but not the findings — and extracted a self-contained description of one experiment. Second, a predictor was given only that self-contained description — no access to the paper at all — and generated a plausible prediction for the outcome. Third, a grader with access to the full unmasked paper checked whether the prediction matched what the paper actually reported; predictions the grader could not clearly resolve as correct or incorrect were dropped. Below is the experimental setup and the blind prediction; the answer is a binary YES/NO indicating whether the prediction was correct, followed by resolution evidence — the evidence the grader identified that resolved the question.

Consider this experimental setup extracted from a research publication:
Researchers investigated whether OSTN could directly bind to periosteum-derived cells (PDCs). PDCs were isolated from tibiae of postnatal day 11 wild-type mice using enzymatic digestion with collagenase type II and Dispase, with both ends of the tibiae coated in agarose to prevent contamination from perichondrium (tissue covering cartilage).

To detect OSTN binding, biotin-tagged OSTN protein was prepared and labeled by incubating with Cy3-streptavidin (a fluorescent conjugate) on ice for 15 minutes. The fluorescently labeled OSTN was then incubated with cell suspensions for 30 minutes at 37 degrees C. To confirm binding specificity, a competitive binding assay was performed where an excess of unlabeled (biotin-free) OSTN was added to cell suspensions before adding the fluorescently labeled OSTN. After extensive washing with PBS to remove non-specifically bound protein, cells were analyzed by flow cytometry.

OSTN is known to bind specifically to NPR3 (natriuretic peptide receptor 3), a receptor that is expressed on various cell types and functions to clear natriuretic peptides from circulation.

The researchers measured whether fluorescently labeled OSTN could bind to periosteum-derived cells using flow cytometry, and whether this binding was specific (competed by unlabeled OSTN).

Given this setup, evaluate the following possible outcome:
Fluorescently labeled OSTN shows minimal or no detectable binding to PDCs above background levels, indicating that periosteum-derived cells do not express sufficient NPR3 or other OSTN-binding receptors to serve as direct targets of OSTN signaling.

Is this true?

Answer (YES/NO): NO